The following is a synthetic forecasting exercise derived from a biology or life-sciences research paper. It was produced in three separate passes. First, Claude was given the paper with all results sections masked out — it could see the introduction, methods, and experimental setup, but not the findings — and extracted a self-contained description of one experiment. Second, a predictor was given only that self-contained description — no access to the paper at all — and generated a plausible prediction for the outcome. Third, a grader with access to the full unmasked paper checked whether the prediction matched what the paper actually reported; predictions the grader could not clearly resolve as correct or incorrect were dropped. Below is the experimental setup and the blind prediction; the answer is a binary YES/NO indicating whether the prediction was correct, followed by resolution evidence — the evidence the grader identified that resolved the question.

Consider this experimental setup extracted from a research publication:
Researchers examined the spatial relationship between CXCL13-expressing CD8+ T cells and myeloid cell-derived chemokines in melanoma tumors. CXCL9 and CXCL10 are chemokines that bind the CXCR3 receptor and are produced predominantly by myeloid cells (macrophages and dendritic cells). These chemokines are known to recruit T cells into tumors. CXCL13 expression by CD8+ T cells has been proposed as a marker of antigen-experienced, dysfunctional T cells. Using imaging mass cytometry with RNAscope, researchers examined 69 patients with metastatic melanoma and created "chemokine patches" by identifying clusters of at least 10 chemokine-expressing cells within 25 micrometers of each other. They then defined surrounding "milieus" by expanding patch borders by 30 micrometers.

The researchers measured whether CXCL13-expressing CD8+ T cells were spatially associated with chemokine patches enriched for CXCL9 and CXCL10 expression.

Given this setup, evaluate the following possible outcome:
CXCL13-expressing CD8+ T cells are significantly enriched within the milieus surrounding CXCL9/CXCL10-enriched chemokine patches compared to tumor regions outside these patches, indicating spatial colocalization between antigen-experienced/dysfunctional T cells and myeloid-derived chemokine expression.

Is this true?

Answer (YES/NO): YES